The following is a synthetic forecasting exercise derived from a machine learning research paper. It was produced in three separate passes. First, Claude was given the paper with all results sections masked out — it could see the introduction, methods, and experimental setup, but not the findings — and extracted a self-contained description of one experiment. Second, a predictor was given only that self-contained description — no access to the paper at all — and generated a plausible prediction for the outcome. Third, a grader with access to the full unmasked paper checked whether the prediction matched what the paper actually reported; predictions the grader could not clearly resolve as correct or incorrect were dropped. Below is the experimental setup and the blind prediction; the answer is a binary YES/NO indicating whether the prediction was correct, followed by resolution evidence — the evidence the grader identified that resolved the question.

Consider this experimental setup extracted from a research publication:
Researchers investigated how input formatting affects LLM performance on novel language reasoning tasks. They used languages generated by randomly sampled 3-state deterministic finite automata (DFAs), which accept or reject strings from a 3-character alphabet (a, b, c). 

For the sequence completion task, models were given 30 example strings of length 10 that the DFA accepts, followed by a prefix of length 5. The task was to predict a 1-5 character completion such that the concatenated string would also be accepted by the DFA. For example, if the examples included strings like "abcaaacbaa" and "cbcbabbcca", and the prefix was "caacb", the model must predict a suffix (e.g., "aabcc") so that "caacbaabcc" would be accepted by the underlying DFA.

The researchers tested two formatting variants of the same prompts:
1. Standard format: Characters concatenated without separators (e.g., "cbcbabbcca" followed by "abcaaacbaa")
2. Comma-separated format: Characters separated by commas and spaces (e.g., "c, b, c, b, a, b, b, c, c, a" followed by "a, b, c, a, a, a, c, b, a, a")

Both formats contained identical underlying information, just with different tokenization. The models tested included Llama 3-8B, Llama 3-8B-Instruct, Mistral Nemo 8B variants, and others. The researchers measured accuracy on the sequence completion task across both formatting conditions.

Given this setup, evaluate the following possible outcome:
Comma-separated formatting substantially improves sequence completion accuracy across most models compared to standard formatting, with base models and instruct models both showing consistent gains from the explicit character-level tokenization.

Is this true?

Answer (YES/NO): NO